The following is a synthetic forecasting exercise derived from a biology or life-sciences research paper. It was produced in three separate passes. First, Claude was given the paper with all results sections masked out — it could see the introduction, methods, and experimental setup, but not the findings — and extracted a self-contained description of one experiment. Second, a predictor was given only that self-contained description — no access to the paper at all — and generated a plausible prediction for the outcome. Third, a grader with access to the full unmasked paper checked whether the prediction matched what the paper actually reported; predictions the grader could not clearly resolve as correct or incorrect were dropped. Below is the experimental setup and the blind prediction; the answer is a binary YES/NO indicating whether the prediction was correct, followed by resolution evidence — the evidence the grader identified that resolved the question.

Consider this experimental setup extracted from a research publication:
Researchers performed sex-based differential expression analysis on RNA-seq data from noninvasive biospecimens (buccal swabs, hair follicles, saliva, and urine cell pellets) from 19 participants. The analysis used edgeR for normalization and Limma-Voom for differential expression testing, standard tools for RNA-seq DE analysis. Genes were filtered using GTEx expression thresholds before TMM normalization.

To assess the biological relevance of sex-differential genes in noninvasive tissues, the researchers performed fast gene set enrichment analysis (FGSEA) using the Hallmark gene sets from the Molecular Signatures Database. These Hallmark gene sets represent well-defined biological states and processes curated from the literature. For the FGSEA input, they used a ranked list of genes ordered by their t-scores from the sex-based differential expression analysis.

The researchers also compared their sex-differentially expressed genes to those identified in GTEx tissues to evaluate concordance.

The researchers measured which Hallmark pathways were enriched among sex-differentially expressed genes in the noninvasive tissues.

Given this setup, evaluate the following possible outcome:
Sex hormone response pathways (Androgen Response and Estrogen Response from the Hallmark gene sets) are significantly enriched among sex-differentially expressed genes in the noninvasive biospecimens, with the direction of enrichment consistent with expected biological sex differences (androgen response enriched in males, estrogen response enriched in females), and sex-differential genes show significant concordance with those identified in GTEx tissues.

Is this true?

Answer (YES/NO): NO